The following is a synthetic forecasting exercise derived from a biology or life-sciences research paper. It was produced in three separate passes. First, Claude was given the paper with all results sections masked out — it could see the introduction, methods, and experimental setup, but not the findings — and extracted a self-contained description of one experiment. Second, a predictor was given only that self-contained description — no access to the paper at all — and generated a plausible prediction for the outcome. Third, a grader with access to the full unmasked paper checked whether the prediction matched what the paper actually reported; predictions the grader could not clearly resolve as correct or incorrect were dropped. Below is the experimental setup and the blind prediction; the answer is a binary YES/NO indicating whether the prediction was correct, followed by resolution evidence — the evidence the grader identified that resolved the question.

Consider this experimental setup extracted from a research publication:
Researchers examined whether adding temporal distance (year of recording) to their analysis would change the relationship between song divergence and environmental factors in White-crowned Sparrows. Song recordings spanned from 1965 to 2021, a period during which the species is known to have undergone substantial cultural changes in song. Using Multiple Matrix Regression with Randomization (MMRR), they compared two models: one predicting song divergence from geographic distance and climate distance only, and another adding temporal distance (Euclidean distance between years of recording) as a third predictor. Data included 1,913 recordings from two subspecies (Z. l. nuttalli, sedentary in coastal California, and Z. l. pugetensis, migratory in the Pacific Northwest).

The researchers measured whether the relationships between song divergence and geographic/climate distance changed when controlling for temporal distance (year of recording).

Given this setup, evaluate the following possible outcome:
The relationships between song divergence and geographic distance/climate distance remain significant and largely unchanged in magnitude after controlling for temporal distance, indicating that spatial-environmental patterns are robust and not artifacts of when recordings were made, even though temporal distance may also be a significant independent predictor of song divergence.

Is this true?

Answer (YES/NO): NO